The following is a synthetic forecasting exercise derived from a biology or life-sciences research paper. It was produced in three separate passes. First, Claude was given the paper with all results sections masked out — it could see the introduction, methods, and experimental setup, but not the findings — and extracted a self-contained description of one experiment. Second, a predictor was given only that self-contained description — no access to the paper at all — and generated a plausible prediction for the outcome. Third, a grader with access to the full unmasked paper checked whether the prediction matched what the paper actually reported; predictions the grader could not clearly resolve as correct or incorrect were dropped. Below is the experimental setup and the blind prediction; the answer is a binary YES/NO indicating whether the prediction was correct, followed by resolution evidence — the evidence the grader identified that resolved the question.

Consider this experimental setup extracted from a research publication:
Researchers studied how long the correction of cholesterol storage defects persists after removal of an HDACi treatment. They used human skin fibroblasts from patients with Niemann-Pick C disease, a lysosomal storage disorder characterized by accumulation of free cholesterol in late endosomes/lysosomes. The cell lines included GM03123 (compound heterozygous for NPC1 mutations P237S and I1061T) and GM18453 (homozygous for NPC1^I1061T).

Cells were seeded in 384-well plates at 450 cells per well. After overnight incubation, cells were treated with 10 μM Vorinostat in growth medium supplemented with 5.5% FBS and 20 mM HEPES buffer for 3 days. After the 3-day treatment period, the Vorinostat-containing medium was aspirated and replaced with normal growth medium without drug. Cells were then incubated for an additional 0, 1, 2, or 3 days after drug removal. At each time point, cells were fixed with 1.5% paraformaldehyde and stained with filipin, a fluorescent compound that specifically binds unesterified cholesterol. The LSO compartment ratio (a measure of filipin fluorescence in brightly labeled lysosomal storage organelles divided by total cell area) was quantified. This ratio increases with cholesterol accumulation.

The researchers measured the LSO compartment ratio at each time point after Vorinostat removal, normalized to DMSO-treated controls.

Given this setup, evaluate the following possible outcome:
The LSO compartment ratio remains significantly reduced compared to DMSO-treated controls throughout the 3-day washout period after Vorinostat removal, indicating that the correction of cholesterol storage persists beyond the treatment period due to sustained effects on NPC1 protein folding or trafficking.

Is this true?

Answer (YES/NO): YES